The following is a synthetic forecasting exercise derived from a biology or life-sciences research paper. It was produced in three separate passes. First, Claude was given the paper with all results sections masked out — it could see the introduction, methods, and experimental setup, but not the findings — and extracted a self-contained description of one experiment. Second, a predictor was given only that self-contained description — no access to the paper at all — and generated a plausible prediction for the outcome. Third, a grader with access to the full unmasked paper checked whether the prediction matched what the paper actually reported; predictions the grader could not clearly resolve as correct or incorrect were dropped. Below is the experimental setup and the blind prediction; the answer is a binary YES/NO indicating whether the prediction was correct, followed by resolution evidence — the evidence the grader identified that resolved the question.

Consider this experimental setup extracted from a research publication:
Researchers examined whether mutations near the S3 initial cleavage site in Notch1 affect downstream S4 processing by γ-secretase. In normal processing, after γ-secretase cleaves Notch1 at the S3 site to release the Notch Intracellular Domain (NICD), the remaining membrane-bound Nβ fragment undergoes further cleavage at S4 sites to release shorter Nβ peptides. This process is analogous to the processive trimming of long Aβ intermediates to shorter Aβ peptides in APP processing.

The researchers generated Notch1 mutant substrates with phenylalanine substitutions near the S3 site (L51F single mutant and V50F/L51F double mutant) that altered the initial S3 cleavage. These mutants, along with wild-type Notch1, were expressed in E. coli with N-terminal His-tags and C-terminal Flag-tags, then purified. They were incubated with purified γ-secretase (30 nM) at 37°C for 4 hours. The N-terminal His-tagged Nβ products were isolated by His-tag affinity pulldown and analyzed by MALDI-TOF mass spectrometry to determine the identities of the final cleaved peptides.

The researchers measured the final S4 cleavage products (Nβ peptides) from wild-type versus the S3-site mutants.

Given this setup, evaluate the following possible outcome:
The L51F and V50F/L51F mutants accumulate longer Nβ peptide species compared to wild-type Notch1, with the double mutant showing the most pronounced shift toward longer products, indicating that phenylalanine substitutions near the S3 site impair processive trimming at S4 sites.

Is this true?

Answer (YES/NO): NO